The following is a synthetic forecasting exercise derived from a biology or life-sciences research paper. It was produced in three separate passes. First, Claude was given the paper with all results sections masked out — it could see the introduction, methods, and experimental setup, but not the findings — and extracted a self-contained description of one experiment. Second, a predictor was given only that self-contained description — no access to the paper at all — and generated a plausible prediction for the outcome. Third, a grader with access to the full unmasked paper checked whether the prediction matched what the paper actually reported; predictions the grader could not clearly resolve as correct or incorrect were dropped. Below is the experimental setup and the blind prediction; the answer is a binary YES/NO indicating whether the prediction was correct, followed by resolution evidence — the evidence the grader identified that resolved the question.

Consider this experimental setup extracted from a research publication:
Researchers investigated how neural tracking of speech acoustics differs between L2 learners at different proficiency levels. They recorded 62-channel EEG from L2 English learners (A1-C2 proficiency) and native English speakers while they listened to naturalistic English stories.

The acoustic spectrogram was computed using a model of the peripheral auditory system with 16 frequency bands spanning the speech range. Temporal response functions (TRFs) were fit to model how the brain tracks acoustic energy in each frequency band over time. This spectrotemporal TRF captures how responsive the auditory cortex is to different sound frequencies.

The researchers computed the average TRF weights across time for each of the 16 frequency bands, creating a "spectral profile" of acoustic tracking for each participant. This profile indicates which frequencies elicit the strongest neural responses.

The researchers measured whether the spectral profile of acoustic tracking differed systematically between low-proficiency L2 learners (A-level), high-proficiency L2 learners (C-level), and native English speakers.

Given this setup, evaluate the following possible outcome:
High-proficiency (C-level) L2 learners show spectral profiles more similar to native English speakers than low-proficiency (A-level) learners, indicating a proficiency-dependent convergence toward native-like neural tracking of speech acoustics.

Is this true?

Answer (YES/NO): NO